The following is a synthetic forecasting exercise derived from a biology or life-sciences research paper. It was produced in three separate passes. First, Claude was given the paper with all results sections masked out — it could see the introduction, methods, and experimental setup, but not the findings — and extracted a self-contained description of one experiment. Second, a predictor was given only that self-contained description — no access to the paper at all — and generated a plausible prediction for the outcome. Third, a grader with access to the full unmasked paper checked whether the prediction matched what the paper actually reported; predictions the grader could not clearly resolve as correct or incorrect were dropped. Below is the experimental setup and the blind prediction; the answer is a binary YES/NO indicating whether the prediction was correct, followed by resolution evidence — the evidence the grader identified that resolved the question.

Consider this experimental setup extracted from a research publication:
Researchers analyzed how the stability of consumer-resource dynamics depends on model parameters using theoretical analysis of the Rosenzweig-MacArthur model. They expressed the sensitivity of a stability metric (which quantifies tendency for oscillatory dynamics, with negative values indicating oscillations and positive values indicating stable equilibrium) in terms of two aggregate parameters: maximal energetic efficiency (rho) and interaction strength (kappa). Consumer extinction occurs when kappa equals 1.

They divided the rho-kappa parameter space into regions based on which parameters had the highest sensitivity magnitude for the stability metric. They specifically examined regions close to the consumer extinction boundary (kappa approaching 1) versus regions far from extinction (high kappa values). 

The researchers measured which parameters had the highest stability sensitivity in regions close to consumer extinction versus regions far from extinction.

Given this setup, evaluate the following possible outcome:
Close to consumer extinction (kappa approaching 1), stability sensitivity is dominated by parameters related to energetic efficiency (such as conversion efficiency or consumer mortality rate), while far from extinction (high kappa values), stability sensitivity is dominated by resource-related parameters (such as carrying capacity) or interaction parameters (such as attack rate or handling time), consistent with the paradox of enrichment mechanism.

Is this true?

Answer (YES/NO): YES